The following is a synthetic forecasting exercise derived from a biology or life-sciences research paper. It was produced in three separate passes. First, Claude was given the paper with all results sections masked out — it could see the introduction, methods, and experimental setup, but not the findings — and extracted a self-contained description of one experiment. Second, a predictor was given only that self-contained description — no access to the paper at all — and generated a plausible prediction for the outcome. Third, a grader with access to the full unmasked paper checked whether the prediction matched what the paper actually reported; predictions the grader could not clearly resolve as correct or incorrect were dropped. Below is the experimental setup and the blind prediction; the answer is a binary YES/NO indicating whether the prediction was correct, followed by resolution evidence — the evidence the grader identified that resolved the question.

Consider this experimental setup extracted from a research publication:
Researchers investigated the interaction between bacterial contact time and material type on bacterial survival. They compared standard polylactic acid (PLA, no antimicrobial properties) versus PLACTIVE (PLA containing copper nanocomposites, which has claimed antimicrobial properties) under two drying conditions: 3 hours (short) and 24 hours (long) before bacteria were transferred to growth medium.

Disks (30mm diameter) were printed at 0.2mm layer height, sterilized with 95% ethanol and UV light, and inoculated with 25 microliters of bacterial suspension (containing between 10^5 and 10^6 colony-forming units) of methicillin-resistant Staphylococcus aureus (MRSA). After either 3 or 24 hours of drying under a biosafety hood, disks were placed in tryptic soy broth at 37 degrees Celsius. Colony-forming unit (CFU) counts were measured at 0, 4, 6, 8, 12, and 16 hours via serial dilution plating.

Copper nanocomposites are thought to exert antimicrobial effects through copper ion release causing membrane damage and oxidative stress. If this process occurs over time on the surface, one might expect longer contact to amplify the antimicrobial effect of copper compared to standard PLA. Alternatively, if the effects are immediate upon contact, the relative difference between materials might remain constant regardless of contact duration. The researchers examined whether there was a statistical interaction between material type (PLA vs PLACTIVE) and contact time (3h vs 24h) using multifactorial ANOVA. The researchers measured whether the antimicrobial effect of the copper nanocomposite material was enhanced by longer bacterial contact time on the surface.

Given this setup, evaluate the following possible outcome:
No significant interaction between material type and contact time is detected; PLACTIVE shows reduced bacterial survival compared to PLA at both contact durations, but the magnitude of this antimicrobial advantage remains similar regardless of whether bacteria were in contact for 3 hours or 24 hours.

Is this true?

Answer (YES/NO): NO